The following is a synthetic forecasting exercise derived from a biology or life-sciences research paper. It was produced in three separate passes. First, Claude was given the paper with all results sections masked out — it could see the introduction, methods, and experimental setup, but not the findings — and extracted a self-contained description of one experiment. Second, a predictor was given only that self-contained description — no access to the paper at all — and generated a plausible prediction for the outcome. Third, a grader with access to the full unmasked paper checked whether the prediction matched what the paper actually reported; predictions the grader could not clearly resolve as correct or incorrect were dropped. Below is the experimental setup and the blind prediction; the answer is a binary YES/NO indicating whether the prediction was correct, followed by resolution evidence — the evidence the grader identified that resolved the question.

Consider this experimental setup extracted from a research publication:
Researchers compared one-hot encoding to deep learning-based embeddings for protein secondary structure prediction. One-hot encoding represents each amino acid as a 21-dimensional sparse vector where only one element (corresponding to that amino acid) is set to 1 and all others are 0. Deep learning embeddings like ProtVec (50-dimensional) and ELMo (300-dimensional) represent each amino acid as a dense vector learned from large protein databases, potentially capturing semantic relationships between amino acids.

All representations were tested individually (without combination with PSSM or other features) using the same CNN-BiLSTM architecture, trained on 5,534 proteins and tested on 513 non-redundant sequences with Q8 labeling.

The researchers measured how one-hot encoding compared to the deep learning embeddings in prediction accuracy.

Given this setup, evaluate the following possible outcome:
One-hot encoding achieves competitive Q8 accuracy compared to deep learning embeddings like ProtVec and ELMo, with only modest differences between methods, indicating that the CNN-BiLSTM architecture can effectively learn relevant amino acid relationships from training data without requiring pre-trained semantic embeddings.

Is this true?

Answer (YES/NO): YES